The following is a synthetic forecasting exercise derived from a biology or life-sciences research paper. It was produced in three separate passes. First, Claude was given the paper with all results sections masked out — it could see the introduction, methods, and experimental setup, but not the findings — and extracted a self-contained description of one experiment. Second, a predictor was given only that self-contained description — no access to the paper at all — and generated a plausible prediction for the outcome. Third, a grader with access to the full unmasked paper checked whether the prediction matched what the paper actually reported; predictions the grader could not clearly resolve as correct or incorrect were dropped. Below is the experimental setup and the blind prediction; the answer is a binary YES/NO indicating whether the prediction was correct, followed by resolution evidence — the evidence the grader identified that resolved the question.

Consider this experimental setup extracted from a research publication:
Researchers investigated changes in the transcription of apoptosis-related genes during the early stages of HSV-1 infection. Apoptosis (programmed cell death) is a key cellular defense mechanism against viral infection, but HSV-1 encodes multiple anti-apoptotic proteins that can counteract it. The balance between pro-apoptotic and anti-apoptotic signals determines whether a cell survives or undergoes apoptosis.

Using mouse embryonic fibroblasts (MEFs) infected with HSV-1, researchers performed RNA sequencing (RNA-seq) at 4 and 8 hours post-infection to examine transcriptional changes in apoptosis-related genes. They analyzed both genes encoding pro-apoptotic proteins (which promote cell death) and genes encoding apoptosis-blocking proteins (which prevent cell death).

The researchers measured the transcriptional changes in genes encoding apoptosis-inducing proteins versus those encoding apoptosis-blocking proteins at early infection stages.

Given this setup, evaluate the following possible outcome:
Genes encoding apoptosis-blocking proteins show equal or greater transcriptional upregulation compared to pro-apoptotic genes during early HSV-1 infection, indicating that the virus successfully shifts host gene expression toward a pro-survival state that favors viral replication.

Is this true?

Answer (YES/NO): NO